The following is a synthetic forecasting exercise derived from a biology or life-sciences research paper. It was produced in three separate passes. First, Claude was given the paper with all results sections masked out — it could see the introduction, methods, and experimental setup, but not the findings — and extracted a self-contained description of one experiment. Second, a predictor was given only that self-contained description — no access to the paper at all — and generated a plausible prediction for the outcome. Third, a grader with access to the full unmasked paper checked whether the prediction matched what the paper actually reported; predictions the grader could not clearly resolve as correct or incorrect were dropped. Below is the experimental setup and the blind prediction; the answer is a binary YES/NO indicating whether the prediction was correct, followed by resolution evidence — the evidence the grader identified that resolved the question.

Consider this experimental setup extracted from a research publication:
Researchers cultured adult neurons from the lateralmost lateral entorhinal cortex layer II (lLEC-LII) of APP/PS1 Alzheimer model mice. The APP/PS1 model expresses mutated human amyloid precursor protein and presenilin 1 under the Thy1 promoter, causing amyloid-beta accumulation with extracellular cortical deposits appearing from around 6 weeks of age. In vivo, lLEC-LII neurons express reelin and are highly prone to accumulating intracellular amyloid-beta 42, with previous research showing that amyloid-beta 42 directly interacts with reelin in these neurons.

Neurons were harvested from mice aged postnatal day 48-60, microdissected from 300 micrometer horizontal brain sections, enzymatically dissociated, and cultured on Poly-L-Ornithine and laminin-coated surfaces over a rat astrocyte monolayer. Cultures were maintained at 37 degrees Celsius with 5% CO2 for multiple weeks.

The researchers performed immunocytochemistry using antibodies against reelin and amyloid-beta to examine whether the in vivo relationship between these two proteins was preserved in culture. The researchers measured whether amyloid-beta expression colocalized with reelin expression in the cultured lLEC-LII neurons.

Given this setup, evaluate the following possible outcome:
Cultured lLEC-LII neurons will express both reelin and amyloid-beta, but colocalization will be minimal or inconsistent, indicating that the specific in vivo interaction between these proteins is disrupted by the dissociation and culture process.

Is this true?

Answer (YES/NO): NO